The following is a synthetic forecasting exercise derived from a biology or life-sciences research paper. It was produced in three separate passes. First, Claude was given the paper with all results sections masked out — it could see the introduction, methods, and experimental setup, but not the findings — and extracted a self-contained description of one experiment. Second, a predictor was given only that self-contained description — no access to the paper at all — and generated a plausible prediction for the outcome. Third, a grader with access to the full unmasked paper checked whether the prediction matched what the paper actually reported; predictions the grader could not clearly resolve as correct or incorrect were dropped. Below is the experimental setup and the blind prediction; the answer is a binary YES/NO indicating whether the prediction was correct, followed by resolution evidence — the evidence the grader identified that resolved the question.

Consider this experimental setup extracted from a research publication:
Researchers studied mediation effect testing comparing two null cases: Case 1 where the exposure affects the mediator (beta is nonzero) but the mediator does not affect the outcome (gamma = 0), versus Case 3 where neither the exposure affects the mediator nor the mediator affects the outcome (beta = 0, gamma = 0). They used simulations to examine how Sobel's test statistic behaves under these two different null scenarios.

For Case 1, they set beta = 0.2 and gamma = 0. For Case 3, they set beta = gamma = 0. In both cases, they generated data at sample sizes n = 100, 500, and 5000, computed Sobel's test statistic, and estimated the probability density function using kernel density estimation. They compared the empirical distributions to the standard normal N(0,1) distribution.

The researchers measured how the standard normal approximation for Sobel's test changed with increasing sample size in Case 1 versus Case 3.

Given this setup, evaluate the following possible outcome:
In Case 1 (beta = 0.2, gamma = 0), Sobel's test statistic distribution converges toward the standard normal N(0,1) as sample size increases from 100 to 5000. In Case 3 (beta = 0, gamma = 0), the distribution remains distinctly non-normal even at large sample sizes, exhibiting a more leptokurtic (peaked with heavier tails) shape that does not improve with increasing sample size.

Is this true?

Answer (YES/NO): NO